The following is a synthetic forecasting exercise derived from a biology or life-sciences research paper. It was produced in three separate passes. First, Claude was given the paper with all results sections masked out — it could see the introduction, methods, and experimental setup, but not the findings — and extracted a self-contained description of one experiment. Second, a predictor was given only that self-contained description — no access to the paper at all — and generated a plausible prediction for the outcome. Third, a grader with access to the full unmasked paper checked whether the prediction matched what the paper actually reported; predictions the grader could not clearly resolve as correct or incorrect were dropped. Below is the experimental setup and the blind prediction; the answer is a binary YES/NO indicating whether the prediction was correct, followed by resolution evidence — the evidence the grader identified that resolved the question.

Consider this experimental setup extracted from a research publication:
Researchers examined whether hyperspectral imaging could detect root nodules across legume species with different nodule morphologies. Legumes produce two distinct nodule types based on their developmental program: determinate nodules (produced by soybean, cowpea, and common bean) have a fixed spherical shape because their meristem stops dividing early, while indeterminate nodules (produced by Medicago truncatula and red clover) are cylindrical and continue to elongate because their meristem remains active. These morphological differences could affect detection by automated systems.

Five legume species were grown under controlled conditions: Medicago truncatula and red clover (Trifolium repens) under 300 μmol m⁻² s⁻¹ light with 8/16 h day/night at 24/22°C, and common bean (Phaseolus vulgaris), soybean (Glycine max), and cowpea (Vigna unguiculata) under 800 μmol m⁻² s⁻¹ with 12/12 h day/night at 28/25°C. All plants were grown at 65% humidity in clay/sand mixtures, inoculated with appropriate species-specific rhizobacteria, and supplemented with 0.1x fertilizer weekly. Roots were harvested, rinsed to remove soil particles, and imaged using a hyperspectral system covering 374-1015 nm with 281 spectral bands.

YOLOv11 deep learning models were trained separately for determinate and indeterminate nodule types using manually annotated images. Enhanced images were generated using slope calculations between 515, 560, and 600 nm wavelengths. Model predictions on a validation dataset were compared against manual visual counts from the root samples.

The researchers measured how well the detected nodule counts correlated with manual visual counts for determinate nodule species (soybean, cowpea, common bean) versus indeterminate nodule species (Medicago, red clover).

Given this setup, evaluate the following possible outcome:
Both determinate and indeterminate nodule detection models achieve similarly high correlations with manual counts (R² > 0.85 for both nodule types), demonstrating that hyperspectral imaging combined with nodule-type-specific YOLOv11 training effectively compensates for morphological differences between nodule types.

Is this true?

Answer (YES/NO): YES